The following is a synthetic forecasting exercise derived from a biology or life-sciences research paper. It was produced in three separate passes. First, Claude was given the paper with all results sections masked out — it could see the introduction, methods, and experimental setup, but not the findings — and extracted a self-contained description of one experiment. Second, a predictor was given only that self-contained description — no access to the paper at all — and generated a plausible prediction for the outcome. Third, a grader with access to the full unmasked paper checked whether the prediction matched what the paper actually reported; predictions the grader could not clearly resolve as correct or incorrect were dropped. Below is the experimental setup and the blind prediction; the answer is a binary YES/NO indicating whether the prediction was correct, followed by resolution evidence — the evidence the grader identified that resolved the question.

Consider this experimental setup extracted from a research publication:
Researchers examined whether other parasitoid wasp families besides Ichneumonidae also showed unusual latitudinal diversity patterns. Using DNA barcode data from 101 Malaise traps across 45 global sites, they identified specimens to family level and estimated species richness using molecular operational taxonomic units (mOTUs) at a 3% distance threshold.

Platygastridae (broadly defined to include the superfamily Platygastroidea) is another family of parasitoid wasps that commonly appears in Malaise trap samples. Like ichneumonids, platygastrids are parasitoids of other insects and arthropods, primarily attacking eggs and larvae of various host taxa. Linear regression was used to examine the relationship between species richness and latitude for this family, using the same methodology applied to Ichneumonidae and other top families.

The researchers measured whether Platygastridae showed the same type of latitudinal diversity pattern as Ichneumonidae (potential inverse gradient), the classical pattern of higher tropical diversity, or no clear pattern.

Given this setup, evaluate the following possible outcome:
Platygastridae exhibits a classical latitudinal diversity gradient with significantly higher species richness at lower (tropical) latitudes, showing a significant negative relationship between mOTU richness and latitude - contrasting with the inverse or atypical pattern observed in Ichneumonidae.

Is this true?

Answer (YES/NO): YES